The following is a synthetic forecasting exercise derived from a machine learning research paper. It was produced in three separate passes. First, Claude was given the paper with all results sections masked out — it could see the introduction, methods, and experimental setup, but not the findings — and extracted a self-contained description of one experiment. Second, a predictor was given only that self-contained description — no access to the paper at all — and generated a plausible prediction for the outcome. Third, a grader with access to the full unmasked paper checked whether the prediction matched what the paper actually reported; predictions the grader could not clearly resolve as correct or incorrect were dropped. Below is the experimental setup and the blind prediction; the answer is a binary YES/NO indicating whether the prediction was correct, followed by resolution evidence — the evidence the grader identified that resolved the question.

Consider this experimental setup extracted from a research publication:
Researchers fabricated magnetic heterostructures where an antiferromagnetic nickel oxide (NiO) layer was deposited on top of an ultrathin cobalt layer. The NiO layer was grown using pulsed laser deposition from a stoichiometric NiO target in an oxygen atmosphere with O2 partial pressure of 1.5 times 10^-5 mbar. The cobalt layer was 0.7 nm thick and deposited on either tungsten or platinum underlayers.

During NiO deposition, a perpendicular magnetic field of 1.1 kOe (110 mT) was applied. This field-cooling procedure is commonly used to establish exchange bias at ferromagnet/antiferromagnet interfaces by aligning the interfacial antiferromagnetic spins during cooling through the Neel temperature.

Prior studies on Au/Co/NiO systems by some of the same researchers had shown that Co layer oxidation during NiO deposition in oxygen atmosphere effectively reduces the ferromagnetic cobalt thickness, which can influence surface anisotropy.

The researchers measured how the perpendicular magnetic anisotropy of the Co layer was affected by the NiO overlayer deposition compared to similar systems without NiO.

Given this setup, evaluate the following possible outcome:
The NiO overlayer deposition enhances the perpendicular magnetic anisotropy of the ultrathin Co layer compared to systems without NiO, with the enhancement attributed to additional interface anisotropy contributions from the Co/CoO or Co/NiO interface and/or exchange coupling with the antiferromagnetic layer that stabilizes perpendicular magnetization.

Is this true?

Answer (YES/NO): YES